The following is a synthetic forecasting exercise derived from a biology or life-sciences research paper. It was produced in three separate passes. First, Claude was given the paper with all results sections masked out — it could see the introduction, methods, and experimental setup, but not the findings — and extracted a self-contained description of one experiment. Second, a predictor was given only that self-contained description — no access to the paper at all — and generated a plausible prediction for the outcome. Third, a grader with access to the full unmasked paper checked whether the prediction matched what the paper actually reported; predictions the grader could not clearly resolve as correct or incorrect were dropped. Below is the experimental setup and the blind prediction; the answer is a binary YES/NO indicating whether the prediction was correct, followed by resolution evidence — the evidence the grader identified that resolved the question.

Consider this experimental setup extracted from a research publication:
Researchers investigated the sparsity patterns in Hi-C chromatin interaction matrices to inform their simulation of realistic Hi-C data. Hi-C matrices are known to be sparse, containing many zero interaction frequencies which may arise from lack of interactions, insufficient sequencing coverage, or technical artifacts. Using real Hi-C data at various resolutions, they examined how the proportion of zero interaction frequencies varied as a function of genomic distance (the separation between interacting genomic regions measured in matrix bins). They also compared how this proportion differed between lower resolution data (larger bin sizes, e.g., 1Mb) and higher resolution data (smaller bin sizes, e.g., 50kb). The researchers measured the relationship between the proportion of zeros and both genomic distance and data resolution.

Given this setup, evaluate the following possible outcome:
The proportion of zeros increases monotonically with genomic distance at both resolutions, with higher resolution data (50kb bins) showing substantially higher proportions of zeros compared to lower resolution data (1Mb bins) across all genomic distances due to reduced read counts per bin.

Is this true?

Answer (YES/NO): NO